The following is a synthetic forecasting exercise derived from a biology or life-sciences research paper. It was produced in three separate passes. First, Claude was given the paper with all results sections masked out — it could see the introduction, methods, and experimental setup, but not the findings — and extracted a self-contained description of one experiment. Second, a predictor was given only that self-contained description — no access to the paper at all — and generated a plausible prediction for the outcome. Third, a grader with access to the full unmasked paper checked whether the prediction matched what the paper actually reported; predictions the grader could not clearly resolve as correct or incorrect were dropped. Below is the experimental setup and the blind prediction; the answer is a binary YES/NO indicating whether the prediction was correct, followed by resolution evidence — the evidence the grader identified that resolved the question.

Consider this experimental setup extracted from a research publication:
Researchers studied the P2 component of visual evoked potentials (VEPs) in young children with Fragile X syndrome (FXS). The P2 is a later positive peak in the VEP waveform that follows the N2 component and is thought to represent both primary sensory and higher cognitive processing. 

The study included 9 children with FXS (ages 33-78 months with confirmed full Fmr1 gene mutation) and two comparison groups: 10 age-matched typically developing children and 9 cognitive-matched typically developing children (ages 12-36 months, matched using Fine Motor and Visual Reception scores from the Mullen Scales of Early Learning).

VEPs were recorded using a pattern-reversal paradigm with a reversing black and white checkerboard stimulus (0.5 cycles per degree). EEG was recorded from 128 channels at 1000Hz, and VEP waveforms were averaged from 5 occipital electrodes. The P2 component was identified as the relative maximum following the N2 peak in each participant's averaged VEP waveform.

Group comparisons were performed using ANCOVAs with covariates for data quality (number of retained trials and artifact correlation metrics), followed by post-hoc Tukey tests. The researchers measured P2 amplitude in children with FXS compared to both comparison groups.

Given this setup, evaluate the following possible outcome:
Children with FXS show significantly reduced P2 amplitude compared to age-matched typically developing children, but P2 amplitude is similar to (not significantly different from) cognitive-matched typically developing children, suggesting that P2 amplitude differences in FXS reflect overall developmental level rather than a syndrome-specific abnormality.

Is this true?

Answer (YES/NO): NO